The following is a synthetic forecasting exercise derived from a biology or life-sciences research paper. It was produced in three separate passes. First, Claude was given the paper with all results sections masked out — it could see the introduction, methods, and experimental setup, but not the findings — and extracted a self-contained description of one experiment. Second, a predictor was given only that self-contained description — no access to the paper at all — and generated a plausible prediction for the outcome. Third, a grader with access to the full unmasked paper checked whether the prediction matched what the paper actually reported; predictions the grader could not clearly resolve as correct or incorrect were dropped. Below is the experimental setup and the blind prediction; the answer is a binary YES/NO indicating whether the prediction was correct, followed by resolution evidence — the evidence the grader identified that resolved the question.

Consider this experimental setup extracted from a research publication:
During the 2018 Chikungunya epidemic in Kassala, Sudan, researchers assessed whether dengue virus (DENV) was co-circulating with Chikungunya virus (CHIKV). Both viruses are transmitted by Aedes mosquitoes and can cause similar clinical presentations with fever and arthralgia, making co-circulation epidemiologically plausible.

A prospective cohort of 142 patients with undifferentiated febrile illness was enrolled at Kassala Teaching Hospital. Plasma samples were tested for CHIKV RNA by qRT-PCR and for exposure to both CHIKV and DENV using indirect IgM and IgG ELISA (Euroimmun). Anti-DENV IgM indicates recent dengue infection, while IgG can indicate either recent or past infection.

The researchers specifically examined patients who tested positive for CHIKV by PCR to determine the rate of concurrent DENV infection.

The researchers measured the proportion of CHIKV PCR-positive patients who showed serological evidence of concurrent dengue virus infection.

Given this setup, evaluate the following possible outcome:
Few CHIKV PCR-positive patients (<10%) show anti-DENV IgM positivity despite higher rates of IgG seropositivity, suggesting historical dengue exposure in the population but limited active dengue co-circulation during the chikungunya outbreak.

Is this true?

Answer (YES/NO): NO